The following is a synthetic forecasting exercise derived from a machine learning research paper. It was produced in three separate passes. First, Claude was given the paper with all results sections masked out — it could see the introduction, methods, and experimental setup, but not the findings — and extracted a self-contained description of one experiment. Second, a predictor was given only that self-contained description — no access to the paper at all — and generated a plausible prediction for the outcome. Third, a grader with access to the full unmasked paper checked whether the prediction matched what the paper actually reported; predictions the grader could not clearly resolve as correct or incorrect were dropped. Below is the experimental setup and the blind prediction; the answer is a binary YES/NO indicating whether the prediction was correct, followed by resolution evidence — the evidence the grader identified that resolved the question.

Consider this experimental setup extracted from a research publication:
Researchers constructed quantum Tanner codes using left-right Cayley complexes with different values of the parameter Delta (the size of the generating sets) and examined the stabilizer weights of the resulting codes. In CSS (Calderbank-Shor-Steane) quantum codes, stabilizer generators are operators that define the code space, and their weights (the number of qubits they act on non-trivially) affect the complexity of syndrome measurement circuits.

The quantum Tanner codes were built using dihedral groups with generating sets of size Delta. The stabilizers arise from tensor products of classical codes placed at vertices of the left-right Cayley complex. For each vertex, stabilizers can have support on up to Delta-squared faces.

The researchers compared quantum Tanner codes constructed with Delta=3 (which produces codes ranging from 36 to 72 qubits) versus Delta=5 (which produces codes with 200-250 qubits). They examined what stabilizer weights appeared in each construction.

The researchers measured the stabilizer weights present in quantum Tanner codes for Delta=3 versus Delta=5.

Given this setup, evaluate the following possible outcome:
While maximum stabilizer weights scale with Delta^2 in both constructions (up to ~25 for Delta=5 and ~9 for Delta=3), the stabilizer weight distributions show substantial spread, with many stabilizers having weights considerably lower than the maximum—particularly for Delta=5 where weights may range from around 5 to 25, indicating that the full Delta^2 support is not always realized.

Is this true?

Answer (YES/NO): NO